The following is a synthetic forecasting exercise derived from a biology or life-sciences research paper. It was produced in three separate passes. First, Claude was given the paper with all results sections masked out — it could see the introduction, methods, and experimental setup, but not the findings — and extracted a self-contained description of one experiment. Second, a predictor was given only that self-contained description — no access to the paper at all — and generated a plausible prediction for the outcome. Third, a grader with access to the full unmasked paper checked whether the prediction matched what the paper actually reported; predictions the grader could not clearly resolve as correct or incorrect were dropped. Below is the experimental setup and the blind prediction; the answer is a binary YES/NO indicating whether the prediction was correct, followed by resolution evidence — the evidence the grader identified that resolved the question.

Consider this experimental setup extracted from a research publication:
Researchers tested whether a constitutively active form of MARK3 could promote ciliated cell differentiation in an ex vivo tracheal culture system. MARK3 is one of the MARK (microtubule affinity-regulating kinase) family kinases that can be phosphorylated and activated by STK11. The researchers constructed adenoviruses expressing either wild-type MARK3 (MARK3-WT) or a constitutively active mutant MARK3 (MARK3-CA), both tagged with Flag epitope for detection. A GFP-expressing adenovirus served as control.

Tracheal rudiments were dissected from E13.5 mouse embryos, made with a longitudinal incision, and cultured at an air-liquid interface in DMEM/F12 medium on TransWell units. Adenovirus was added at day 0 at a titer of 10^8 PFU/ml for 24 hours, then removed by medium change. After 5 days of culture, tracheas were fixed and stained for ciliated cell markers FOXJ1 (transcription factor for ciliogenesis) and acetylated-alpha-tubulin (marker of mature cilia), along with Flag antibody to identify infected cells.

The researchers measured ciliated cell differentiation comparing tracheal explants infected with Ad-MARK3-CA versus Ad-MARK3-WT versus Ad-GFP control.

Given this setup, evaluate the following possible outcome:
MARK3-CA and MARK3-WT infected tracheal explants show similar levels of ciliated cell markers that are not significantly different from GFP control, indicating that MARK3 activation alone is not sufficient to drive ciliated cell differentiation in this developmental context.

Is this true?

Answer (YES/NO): NO